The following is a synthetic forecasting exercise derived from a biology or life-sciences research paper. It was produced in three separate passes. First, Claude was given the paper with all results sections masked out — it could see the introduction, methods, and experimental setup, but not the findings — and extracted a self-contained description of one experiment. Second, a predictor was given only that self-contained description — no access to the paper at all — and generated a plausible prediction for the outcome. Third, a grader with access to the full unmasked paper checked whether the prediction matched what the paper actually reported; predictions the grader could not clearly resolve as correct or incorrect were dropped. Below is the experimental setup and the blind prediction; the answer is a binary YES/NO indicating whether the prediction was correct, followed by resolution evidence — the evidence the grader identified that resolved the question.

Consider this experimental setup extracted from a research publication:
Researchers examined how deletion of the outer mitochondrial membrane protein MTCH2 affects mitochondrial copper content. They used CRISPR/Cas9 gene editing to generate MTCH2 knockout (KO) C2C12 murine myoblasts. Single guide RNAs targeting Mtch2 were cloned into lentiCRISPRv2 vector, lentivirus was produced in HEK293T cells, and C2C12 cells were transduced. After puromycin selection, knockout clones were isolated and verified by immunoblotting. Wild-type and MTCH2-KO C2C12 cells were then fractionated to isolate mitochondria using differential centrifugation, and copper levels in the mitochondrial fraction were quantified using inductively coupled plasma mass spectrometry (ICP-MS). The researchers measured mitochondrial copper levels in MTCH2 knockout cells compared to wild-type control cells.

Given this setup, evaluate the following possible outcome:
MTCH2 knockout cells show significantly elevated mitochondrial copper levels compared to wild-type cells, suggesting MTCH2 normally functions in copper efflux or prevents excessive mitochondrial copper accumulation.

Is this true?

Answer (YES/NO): NO